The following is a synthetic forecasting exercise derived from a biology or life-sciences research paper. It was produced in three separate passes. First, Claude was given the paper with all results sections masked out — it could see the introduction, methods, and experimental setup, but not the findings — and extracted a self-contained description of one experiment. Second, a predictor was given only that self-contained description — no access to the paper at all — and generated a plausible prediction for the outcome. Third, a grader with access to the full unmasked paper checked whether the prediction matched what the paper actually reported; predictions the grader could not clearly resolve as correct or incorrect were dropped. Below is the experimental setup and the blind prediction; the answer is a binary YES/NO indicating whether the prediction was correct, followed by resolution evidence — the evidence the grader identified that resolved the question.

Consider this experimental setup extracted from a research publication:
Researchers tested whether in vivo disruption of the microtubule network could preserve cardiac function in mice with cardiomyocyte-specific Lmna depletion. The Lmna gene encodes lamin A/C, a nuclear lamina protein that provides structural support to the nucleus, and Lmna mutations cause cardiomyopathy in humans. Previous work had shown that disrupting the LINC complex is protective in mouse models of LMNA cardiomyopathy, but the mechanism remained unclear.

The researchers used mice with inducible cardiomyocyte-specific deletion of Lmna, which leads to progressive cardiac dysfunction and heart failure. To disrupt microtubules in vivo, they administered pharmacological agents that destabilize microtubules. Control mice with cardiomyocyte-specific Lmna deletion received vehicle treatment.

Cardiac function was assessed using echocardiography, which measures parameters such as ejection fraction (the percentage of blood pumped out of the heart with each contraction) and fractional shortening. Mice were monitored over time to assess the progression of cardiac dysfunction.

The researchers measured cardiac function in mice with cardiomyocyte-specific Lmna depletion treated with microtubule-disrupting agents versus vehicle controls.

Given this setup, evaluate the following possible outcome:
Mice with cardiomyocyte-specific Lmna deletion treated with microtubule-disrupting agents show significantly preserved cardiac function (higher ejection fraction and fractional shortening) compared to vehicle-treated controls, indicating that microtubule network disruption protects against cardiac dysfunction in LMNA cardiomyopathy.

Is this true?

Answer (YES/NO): YES